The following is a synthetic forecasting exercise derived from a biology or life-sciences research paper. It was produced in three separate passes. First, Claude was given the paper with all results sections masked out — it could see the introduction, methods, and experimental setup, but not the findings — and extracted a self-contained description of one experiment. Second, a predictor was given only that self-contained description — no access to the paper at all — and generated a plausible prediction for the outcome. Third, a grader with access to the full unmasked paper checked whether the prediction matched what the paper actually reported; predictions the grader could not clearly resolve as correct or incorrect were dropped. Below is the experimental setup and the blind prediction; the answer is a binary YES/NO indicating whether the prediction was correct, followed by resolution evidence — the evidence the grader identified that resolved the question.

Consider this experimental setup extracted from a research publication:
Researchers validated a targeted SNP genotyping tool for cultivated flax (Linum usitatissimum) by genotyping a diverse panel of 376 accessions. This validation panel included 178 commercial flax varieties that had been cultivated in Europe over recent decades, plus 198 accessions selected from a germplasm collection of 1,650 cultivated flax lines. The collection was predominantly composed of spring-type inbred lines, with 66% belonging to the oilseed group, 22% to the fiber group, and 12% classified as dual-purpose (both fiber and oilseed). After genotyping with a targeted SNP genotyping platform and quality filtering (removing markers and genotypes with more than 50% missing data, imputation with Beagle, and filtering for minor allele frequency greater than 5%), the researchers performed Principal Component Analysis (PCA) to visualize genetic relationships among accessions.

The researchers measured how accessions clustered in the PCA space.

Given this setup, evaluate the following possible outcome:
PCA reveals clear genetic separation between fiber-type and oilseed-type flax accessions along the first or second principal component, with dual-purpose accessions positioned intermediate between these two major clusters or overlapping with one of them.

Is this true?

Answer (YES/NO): YES